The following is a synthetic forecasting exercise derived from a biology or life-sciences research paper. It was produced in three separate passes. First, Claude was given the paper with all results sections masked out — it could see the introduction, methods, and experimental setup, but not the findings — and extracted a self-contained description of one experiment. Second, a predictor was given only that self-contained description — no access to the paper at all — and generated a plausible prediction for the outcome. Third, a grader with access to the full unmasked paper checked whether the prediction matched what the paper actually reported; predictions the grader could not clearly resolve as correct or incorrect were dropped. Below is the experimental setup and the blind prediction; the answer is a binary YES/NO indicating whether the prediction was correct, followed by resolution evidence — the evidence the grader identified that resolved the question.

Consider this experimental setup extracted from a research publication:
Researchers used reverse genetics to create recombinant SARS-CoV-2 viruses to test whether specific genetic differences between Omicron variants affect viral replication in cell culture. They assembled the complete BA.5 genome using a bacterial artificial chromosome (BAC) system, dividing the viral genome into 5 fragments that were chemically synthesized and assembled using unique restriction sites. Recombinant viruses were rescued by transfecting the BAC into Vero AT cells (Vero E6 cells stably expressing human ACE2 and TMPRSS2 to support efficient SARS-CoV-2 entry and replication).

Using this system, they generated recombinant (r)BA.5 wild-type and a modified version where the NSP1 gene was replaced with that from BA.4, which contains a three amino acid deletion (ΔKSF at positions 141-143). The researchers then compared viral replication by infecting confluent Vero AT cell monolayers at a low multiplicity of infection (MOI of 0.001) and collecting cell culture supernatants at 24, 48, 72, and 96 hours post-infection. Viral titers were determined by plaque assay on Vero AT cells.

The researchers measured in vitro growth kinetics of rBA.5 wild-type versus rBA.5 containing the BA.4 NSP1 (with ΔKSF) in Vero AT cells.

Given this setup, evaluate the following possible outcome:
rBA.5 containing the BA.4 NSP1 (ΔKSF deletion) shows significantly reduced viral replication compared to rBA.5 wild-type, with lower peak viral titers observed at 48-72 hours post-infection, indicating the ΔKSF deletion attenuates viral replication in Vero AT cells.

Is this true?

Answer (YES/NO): NO